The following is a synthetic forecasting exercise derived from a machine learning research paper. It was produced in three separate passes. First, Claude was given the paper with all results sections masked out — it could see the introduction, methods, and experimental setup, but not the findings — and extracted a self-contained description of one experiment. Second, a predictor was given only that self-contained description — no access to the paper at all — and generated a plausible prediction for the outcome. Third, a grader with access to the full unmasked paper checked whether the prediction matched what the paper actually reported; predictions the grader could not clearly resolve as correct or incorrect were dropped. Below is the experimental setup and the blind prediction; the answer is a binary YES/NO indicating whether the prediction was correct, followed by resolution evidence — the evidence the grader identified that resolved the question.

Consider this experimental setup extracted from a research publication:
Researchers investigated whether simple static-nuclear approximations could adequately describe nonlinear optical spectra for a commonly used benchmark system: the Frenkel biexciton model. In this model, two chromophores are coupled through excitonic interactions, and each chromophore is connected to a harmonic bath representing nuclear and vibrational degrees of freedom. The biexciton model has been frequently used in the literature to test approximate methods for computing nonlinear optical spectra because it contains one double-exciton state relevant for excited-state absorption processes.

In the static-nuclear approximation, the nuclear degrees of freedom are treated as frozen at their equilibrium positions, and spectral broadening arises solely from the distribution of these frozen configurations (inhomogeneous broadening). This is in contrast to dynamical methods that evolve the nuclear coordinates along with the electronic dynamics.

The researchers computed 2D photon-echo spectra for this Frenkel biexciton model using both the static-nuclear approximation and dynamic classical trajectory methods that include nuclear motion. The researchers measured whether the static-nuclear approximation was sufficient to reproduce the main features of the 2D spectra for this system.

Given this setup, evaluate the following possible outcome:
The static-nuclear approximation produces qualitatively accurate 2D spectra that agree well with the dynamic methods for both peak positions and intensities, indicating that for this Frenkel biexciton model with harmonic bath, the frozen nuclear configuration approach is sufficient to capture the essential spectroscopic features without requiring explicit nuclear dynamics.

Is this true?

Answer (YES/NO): NO